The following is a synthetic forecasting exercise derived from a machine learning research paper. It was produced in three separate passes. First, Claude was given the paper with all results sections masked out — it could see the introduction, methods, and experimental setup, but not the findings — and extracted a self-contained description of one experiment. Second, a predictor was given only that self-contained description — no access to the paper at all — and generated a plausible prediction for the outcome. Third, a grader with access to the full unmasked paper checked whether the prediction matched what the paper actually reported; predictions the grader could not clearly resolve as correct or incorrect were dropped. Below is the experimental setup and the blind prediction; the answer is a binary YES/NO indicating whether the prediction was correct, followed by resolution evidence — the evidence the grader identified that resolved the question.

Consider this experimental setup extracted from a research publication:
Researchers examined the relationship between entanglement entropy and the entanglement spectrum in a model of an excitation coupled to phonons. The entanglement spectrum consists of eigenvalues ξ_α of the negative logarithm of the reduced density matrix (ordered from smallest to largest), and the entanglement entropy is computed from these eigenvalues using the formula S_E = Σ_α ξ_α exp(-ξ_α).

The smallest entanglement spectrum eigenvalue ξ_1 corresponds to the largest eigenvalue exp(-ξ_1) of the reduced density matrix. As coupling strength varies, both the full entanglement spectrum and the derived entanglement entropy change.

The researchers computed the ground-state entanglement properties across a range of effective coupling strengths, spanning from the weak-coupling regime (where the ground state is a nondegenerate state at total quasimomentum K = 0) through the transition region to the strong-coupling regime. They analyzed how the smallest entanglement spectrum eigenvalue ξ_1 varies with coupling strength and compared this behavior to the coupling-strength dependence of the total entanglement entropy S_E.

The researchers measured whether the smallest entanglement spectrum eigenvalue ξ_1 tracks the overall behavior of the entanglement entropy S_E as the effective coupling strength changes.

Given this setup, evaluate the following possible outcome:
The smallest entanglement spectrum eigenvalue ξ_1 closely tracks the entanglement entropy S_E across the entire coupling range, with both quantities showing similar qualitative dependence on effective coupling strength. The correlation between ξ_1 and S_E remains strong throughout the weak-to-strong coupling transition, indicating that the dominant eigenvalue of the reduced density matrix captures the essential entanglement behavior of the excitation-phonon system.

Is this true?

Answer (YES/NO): YES